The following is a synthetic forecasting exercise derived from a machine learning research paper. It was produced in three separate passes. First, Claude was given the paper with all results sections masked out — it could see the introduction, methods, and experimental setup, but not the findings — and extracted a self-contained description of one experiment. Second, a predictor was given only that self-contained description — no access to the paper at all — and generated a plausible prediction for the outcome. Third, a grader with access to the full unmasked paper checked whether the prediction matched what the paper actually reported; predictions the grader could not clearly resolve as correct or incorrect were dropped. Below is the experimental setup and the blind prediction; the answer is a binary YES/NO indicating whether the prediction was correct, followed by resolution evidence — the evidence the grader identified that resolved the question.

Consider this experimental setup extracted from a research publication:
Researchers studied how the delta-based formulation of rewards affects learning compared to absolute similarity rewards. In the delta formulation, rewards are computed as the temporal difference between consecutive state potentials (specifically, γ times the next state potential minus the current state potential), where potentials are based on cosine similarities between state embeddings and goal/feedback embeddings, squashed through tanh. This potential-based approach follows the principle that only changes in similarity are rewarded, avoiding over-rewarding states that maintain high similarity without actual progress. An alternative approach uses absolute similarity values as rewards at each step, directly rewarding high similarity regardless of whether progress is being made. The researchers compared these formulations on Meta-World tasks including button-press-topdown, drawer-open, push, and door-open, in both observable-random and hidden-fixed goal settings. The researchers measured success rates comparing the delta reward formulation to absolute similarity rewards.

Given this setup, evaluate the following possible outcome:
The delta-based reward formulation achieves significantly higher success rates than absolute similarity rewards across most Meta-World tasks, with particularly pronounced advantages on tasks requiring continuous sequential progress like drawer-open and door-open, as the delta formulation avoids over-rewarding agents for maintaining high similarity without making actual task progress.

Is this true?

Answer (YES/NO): NO